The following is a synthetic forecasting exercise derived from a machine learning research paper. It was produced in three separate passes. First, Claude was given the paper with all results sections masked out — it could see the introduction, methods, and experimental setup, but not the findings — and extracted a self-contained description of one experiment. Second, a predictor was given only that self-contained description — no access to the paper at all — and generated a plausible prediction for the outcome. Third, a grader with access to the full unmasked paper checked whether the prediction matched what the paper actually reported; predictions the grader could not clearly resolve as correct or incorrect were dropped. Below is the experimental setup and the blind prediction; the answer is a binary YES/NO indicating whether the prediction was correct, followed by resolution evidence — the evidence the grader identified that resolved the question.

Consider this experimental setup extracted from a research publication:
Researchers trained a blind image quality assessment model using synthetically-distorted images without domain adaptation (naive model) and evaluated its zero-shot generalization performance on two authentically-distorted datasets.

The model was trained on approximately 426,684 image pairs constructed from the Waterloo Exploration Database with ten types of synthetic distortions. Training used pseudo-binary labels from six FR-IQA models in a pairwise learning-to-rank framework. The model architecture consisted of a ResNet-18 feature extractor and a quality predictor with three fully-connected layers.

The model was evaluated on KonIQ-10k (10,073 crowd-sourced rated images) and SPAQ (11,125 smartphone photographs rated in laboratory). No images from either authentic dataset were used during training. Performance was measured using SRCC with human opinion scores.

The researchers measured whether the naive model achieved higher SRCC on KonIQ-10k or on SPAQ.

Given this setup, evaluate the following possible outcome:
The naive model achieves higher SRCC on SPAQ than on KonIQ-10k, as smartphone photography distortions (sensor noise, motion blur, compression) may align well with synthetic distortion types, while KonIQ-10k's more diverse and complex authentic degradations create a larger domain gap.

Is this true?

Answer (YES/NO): YES